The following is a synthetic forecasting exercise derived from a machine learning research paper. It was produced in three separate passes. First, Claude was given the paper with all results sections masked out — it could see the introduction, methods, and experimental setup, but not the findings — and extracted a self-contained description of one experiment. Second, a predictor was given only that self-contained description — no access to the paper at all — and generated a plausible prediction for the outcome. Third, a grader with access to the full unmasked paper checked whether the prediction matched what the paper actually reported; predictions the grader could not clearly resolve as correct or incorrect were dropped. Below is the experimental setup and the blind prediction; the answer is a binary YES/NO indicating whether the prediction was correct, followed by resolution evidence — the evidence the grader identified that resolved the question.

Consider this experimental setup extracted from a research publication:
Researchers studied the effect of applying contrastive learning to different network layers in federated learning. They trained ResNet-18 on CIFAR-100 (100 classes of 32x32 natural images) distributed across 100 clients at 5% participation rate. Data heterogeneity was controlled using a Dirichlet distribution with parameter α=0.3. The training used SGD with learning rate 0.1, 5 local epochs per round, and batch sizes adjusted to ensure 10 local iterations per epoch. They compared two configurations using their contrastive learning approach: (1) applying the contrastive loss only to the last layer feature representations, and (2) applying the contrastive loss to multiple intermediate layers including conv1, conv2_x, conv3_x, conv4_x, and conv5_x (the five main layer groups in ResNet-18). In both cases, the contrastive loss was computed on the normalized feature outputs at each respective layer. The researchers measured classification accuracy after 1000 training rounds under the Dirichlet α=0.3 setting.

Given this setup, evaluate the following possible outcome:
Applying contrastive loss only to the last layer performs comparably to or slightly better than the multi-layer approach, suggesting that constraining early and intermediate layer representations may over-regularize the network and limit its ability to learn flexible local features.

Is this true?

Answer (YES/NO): NO